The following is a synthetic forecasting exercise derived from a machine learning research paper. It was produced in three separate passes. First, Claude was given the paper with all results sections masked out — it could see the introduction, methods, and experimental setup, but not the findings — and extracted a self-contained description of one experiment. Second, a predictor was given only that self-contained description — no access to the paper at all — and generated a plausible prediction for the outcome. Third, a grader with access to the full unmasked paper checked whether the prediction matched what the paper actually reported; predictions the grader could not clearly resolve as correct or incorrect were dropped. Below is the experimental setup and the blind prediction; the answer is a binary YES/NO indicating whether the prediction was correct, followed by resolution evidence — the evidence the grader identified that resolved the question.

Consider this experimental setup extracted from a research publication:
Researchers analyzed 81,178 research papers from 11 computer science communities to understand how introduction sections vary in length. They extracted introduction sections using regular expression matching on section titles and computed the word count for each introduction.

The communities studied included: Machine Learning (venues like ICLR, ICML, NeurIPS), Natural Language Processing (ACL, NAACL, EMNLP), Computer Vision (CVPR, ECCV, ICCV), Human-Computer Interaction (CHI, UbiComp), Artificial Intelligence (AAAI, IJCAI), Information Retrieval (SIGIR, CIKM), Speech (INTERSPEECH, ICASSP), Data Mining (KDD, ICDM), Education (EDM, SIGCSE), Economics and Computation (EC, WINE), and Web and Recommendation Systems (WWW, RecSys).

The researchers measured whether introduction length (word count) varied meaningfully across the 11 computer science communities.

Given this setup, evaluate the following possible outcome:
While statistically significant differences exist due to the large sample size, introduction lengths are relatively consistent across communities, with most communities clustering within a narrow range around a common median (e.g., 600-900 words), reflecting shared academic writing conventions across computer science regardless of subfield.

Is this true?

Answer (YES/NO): NO